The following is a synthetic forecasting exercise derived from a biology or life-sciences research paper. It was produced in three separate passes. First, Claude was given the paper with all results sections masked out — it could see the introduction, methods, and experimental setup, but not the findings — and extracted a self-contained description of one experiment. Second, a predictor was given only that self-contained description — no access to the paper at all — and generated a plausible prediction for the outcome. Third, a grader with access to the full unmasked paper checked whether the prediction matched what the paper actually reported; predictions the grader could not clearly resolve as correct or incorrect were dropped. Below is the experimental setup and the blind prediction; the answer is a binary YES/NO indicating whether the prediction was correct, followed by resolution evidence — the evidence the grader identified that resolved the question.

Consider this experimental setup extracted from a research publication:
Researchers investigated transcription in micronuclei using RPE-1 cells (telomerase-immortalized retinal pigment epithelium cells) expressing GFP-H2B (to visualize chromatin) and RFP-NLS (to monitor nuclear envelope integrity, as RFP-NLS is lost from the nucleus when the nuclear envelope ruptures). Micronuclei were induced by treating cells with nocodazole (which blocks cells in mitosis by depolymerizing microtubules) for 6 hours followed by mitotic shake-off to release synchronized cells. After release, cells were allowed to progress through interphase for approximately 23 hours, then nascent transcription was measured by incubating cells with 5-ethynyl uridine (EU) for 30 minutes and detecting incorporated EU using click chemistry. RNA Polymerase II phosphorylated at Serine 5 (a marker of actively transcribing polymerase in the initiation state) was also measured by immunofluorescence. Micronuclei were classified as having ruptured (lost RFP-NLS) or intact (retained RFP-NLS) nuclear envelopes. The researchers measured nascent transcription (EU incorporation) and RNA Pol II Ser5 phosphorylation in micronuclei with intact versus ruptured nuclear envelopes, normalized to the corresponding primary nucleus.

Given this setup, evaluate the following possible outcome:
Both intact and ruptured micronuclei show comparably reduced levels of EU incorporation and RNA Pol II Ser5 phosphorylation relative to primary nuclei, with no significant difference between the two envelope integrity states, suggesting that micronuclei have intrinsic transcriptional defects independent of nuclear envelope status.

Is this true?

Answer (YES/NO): NO